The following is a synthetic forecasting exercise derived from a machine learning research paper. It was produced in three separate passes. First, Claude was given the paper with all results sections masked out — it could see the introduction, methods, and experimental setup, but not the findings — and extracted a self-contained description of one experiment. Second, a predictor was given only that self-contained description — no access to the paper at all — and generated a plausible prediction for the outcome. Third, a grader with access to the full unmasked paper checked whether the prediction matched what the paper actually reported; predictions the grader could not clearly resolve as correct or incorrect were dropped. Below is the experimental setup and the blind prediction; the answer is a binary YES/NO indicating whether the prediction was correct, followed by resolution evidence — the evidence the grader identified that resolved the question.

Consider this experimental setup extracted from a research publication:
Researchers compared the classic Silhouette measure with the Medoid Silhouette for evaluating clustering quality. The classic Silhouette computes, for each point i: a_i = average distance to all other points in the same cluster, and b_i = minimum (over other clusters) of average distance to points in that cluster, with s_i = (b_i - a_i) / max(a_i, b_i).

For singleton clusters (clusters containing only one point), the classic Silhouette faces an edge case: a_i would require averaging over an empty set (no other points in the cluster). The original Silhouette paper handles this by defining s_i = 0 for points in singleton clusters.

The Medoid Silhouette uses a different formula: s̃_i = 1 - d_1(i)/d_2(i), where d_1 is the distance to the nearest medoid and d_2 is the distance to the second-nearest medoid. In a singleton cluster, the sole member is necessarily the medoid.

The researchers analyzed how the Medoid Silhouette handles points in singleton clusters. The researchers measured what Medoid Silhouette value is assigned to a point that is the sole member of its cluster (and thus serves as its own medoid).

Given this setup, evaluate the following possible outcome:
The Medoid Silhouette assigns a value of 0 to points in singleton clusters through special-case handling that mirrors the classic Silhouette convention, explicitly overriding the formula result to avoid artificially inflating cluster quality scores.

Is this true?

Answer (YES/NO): NO